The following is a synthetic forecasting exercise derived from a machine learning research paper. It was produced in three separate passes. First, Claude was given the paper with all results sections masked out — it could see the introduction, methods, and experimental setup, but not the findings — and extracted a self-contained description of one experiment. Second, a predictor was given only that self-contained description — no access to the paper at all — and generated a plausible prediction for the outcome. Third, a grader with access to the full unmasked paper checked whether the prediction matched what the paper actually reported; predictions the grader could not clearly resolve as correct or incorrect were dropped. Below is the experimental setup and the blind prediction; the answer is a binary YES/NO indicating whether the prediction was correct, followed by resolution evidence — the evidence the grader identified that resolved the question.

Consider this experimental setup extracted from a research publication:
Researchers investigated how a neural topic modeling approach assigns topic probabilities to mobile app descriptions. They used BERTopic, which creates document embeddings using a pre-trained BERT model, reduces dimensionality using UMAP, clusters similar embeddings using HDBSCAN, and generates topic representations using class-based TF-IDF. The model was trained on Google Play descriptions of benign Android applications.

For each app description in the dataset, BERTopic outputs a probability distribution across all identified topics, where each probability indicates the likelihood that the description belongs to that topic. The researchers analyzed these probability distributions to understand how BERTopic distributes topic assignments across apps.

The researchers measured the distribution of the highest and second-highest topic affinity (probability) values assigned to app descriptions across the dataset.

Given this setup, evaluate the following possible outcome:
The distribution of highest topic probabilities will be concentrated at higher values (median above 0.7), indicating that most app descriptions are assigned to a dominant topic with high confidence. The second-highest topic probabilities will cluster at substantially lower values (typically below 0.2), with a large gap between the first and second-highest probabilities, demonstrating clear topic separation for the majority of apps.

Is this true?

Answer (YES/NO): YES